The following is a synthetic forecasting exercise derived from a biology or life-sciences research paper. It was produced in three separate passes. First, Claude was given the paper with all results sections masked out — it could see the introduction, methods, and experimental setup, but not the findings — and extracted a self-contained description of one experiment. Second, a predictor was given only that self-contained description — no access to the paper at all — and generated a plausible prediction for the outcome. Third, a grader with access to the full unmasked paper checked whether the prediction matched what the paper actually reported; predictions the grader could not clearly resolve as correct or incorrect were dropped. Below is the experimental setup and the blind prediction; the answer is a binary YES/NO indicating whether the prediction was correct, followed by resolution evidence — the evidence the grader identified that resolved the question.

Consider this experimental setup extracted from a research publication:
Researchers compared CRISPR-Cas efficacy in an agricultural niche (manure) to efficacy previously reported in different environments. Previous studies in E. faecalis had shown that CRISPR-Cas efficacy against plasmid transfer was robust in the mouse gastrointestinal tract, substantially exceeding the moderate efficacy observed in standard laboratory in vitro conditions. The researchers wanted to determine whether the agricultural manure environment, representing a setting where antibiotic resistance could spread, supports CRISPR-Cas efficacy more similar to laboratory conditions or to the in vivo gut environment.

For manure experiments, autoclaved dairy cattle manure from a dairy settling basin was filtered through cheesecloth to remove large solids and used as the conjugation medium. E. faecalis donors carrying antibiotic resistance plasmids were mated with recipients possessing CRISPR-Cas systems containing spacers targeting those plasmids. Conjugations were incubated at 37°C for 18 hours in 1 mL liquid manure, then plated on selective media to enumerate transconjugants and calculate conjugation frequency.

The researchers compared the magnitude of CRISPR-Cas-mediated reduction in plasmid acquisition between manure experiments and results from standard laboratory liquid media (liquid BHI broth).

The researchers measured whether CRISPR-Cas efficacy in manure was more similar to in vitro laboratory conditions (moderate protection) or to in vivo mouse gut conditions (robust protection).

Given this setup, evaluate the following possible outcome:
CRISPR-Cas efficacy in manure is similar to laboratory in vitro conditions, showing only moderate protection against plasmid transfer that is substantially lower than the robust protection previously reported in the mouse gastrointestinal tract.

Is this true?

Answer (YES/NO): NO